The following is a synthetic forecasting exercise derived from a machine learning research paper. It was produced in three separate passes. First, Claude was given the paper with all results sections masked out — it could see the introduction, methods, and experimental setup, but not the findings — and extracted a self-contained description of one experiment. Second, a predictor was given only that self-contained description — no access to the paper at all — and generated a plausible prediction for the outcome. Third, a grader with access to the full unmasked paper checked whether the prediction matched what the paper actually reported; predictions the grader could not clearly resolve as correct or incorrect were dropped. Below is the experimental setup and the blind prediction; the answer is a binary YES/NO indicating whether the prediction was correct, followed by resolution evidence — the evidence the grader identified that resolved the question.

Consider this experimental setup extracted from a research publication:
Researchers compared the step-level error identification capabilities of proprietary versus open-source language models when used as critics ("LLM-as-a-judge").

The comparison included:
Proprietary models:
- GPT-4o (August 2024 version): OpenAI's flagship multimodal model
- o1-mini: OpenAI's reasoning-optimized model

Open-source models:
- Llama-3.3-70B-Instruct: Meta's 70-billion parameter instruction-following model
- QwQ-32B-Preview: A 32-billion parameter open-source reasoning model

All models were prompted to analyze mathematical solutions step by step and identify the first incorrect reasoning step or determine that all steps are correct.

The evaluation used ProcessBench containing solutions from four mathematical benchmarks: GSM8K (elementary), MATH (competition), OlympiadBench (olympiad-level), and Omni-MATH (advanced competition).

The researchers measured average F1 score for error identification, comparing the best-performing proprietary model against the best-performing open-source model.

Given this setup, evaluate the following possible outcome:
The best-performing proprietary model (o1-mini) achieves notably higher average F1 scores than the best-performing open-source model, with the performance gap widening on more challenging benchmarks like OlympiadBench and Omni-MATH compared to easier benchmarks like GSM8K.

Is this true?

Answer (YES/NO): YES